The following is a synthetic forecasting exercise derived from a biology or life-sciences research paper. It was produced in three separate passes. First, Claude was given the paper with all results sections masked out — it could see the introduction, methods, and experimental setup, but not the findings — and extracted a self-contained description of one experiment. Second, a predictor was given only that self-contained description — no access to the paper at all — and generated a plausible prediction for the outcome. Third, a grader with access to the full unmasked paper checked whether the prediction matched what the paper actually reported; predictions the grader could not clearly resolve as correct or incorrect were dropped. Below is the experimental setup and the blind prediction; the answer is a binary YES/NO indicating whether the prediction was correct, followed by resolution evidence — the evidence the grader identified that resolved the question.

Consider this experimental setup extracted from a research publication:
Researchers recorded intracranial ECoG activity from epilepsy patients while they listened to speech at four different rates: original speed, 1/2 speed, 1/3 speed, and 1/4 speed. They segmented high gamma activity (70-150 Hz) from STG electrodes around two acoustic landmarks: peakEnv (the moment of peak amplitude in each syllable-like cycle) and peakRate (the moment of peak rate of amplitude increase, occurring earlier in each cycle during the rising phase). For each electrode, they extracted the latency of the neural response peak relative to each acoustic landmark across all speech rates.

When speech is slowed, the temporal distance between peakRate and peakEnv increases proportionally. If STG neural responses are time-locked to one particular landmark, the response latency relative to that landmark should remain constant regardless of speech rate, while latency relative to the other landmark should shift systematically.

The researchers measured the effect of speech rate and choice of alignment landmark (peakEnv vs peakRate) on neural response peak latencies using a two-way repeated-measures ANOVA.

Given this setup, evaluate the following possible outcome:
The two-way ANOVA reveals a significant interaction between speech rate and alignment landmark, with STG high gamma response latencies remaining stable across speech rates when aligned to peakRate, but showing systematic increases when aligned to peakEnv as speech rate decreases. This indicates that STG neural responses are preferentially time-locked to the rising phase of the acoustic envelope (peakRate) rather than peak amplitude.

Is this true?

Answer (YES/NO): NO